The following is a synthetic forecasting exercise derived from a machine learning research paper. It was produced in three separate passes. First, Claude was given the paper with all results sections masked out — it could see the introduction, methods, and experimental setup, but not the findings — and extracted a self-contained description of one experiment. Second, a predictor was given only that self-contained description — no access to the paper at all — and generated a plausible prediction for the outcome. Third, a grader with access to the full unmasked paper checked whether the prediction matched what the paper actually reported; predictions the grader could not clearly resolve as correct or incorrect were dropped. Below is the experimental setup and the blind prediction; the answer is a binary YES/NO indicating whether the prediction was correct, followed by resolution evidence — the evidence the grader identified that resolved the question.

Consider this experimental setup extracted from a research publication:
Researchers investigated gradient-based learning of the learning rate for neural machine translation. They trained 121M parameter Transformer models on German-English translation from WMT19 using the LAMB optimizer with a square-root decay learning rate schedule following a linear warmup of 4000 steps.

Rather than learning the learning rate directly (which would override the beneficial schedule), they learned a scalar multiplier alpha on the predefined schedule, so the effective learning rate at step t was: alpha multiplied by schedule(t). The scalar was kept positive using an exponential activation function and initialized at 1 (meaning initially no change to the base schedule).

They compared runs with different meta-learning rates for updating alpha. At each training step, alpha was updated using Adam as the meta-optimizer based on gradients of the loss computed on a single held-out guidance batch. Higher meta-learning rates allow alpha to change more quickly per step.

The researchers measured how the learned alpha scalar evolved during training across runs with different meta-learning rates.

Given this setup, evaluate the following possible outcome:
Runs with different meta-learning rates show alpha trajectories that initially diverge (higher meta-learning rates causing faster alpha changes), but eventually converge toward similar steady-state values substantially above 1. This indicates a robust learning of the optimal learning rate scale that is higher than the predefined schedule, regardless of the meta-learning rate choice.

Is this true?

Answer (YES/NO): NO